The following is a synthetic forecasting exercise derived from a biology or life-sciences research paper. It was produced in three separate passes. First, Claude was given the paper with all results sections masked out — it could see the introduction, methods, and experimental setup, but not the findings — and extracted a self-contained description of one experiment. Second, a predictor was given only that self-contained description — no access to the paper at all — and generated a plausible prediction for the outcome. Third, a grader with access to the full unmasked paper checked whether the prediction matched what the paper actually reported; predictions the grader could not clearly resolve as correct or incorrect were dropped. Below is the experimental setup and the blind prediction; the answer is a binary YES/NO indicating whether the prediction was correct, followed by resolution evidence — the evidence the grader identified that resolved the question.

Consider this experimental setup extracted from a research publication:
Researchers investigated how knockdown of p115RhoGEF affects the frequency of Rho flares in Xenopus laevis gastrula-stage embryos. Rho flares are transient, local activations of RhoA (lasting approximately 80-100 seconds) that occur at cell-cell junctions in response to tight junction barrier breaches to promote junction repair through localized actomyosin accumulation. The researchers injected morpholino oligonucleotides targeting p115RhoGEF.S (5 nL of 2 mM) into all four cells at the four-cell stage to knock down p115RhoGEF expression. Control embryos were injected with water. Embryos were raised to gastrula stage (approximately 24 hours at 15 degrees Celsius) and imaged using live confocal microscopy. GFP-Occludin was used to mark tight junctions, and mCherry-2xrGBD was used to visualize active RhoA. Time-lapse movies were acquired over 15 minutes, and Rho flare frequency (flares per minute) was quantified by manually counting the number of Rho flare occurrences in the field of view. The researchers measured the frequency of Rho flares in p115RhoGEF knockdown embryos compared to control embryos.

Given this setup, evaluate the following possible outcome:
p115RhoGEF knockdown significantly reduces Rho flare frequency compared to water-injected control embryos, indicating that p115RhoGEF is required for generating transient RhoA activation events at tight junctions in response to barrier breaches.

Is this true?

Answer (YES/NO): NO